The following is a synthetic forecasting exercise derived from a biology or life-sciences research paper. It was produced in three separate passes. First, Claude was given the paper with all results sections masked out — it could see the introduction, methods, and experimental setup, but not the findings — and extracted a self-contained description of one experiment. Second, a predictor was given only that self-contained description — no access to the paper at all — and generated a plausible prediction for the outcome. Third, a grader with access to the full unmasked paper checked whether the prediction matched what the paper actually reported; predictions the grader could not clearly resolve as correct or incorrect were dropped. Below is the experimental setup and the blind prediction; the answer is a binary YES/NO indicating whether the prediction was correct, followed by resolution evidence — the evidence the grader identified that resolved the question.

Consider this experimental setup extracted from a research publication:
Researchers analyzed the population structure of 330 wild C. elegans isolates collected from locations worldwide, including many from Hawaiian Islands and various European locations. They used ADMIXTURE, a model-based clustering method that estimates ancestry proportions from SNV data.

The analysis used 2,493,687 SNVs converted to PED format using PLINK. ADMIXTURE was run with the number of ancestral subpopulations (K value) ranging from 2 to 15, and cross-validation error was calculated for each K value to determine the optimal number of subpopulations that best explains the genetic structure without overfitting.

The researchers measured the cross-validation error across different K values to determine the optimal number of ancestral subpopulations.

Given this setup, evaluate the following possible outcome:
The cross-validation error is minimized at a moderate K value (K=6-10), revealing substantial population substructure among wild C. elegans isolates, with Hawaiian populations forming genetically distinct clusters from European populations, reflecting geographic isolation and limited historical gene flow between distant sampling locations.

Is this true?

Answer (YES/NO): NO